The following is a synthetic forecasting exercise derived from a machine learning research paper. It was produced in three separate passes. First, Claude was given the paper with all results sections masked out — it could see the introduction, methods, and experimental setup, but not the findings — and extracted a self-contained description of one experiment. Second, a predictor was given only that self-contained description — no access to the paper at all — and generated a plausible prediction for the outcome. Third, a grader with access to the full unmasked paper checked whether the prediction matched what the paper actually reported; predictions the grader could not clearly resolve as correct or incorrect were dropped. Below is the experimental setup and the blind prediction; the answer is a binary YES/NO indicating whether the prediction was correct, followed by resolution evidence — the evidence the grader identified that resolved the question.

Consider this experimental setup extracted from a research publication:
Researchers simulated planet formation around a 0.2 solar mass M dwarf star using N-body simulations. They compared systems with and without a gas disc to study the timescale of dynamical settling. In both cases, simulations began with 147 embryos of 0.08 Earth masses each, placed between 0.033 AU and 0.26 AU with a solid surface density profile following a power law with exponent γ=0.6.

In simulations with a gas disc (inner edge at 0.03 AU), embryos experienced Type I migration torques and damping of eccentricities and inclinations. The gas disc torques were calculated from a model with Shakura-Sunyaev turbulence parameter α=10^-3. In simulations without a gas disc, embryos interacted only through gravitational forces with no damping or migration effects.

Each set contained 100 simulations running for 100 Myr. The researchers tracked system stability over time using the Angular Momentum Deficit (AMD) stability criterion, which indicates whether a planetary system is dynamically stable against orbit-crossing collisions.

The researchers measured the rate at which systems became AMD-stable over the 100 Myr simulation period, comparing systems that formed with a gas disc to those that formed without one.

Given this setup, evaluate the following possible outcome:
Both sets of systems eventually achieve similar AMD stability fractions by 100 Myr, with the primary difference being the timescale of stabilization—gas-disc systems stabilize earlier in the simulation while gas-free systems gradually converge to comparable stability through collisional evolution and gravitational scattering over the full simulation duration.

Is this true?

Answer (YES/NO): NO